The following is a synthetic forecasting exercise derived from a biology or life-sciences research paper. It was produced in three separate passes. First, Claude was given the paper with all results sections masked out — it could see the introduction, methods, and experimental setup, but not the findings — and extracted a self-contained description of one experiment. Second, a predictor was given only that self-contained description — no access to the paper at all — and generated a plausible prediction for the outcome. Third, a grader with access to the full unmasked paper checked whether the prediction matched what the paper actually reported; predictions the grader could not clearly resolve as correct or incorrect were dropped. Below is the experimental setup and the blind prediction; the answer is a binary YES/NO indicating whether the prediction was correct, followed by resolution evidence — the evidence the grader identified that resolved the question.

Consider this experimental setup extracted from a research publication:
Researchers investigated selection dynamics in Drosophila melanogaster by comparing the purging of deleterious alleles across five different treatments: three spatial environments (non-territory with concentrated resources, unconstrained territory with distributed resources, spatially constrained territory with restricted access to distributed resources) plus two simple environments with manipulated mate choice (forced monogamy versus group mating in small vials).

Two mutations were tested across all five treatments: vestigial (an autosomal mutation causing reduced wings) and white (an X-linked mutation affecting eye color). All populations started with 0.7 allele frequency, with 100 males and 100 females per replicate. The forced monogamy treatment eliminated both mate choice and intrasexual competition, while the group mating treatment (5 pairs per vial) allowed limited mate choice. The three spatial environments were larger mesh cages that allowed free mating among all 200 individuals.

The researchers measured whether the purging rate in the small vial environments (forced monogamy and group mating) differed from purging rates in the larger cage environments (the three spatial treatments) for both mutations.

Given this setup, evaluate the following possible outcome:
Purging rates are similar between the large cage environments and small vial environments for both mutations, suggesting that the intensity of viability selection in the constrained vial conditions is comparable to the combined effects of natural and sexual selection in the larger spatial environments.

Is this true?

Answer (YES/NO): NO